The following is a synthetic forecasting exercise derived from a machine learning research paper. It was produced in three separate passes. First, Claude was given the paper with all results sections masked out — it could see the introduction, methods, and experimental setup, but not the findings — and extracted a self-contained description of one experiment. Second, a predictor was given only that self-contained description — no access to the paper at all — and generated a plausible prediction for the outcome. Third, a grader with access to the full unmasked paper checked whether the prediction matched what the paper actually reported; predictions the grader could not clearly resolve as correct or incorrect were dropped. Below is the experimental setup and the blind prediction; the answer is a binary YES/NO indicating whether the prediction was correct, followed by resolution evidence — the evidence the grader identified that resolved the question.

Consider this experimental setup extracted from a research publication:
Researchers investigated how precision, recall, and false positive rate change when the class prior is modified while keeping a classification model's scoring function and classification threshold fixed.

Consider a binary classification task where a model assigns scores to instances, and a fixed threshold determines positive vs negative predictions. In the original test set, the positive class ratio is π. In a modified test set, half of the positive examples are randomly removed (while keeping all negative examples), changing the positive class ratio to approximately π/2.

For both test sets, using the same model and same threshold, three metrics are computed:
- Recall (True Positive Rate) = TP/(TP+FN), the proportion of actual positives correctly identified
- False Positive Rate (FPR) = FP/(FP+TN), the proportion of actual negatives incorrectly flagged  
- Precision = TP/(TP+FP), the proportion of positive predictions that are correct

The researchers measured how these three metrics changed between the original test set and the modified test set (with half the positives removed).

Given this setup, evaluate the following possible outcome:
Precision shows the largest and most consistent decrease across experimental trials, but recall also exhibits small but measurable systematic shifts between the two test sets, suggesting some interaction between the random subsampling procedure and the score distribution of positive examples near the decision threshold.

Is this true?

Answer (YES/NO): NO